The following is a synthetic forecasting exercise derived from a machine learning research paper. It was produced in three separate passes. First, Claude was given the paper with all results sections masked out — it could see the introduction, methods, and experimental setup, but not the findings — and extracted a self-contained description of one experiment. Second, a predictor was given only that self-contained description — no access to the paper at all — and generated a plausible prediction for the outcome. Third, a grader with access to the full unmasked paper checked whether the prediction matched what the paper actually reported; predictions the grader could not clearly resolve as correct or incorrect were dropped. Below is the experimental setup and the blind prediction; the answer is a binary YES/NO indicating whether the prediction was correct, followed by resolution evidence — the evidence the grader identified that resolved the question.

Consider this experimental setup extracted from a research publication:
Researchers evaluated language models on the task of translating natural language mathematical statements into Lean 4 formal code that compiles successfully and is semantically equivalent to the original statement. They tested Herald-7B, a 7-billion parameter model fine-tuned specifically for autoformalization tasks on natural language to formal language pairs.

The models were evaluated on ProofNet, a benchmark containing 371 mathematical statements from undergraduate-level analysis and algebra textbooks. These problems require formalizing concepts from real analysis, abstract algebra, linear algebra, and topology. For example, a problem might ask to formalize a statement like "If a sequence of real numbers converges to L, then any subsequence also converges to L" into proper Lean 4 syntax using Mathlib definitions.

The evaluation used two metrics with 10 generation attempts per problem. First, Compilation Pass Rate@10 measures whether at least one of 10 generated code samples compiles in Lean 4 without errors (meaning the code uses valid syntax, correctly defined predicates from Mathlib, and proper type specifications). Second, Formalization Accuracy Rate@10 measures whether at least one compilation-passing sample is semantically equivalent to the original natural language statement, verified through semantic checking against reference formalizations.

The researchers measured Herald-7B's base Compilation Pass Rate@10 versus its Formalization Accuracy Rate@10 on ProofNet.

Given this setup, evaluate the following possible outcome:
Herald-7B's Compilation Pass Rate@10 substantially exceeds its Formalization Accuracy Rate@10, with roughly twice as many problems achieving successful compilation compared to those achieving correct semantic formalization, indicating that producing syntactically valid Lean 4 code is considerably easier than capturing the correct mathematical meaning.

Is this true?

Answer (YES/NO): NO